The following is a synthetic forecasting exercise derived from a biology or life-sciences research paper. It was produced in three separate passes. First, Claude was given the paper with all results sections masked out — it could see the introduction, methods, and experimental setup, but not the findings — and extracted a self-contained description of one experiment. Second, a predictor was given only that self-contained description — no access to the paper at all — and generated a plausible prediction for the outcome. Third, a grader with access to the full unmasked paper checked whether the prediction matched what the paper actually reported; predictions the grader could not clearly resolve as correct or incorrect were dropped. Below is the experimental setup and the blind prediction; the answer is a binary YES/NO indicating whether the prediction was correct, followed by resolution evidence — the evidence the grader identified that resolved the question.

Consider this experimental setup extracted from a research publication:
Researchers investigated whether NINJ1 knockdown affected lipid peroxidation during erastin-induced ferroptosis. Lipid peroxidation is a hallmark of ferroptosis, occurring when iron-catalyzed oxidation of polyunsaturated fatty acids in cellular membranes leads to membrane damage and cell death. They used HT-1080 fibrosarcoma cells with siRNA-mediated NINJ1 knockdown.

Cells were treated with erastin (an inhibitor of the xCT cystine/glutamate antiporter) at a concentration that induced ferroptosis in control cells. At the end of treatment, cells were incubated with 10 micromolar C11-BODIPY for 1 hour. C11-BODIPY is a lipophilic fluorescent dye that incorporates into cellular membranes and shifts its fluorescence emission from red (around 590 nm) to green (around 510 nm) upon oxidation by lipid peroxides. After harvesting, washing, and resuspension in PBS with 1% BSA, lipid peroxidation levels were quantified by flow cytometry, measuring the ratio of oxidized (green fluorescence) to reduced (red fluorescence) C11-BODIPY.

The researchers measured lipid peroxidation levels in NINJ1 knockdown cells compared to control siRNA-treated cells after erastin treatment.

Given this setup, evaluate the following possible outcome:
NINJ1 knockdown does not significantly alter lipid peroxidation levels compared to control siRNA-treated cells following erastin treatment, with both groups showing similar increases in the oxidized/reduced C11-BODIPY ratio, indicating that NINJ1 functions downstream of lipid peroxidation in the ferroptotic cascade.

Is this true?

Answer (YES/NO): NO